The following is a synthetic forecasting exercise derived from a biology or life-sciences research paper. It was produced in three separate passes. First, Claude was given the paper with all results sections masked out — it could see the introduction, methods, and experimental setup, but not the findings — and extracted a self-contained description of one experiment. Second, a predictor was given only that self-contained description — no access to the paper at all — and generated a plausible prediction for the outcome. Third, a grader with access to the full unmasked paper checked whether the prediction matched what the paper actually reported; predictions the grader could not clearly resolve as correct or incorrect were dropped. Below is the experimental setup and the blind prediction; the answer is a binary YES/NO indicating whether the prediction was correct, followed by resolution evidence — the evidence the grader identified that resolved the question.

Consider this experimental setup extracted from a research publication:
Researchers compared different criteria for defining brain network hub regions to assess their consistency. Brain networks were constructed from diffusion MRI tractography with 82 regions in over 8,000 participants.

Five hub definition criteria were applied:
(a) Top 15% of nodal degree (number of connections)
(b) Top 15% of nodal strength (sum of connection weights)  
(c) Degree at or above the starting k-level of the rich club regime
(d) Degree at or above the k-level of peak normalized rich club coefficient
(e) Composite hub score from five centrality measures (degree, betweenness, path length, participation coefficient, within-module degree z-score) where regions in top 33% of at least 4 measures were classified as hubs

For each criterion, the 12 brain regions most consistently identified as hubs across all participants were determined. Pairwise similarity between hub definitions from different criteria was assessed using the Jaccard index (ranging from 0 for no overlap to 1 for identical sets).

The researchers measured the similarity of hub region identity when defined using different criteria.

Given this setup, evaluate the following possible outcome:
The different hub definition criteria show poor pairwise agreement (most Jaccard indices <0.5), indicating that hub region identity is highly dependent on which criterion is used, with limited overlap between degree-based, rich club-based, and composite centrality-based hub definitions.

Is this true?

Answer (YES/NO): NO